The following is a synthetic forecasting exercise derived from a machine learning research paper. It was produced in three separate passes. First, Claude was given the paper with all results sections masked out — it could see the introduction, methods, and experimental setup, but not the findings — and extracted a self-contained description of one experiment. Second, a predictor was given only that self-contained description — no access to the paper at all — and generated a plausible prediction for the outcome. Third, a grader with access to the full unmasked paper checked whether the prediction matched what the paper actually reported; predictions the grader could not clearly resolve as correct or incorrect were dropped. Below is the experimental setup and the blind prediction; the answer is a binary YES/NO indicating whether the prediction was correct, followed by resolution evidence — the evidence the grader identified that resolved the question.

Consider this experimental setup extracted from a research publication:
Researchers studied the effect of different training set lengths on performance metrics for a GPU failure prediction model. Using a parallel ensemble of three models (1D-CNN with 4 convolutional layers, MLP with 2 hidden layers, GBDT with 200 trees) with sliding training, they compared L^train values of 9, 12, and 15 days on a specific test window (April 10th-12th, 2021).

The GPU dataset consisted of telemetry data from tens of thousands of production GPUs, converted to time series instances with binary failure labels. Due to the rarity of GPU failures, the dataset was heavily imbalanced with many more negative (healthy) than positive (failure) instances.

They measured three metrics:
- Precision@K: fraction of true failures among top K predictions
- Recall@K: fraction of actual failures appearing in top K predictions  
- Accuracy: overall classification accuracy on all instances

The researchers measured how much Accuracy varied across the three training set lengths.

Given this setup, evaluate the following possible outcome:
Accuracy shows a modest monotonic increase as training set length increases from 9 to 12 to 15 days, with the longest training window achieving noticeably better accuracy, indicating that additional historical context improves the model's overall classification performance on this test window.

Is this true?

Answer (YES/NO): NO